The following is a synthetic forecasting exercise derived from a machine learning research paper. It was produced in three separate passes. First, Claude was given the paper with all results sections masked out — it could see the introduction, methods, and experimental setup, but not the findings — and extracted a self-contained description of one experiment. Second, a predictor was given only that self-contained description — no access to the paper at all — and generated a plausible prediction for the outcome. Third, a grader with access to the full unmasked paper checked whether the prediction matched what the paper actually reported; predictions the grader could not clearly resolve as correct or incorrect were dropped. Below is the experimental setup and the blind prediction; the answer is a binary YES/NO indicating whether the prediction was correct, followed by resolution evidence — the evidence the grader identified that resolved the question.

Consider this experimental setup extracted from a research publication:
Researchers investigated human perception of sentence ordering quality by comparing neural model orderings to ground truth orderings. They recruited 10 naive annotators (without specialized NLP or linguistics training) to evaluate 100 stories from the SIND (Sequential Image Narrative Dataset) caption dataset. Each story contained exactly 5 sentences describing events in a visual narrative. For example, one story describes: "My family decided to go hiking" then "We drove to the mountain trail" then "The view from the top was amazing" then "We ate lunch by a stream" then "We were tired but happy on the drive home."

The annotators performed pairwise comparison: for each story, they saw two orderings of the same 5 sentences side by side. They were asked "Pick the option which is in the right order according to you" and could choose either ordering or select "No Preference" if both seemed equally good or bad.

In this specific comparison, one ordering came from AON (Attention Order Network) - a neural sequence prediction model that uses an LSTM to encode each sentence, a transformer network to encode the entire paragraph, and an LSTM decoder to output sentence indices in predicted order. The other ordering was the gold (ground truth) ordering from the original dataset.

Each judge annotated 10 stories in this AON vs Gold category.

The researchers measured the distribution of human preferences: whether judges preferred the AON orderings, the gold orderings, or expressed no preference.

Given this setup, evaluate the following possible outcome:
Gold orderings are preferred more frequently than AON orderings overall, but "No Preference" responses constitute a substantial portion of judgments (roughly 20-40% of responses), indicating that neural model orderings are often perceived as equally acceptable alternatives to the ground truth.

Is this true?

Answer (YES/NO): YES